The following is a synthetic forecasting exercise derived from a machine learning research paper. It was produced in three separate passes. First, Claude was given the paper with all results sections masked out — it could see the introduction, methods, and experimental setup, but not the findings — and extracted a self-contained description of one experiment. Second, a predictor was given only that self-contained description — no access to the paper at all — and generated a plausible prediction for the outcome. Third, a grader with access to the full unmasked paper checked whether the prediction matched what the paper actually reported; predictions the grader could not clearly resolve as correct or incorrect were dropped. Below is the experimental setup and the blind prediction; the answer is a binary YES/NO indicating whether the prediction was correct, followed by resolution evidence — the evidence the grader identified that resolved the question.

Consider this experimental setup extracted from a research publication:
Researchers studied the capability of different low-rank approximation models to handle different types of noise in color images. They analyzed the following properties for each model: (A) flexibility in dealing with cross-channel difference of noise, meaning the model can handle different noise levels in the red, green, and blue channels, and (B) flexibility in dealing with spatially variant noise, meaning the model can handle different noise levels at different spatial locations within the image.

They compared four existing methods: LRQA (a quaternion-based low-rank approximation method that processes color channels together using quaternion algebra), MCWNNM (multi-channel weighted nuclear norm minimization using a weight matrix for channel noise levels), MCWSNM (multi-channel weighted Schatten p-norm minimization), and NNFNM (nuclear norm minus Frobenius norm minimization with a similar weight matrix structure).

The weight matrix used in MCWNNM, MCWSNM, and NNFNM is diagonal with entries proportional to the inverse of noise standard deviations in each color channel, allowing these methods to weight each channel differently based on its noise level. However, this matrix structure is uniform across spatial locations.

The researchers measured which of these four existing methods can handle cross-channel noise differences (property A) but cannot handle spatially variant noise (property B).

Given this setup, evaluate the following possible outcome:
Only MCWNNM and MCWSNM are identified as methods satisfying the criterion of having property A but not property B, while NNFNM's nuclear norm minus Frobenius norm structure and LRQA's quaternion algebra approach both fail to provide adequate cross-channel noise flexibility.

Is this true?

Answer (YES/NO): NO